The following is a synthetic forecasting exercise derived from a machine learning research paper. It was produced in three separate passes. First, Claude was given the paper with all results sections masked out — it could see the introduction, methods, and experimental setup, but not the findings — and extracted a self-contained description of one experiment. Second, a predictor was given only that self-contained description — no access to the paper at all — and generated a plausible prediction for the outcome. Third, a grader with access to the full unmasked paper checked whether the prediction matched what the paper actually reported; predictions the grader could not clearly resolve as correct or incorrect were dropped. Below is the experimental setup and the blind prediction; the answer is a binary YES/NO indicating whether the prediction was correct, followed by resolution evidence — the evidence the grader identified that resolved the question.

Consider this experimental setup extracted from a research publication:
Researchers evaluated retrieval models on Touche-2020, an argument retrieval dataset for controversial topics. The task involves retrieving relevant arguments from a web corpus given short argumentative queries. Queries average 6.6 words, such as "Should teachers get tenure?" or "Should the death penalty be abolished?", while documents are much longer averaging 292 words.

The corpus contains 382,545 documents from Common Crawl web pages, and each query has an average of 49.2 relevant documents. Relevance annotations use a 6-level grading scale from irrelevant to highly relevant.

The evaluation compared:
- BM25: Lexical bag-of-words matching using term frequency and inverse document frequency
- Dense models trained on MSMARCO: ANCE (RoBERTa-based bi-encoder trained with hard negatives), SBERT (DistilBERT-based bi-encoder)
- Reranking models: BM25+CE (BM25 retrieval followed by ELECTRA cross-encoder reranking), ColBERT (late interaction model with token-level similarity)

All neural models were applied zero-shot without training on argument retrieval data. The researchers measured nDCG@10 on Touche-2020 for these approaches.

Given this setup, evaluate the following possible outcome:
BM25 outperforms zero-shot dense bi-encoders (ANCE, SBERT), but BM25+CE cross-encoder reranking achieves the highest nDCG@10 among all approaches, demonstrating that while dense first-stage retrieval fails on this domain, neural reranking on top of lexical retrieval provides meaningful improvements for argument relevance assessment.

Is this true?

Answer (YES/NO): NO